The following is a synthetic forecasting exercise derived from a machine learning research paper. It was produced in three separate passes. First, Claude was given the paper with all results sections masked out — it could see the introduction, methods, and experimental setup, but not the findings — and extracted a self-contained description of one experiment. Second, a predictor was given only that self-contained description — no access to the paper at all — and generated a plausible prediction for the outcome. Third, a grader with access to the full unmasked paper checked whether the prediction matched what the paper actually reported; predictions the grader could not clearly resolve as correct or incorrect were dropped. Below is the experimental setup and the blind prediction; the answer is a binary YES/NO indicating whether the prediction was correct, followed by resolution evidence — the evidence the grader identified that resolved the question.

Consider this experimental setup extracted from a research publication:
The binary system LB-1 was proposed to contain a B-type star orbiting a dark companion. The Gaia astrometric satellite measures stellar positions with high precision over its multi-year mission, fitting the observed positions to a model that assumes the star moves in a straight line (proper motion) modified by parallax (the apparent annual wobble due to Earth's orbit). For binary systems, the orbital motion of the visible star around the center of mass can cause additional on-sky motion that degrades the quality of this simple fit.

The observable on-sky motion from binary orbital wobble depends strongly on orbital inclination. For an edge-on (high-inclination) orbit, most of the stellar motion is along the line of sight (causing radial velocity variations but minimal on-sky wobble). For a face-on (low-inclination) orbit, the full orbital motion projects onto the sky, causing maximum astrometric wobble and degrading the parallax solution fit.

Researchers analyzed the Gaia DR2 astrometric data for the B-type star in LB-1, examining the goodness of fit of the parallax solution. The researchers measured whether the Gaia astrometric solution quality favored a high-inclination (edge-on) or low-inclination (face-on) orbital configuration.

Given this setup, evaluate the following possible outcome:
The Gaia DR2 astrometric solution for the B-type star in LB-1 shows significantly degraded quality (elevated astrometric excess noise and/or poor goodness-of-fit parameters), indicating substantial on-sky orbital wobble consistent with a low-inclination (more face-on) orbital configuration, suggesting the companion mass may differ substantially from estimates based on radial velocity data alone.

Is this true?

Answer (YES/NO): NO